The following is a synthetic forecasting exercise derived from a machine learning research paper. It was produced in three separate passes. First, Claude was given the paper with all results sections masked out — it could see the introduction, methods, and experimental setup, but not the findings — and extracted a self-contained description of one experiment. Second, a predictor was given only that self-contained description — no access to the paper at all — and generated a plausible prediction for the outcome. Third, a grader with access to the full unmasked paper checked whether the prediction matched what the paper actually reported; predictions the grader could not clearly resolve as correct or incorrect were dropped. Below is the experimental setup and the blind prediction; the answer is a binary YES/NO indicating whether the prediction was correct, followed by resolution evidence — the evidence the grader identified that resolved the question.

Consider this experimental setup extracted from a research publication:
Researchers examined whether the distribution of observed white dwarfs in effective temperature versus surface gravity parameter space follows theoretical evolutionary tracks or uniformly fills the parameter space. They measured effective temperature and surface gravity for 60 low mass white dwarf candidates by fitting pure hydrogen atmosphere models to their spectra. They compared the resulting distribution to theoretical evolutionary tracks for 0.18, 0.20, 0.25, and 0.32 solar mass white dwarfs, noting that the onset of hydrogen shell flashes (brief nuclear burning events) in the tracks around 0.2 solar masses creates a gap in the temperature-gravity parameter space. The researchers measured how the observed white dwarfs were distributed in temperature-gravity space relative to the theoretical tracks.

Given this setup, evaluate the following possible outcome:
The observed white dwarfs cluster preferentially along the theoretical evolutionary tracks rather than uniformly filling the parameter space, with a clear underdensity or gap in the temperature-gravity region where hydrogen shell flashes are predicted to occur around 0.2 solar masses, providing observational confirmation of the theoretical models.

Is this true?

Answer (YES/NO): YES